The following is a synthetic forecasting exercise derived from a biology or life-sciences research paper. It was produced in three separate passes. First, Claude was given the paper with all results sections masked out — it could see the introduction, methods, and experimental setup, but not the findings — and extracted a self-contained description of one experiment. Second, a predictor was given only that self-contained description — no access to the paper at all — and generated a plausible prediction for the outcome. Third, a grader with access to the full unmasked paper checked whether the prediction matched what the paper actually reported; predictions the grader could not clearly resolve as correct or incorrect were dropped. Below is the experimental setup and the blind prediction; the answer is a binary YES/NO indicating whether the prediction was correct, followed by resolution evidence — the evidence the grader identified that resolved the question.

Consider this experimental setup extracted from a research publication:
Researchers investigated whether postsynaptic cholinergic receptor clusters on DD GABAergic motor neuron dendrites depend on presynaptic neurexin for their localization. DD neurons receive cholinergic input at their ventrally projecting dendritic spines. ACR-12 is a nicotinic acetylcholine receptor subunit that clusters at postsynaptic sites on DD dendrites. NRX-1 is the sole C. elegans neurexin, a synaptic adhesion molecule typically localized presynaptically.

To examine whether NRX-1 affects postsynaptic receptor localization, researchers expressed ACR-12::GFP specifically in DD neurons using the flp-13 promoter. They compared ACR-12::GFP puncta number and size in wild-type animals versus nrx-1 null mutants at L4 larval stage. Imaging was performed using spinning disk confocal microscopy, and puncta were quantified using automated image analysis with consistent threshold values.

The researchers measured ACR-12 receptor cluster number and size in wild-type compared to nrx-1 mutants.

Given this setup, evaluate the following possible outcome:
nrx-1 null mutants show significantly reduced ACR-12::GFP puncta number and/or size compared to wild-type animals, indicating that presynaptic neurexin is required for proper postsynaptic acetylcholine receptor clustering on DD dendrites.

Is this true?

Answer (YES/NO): YES